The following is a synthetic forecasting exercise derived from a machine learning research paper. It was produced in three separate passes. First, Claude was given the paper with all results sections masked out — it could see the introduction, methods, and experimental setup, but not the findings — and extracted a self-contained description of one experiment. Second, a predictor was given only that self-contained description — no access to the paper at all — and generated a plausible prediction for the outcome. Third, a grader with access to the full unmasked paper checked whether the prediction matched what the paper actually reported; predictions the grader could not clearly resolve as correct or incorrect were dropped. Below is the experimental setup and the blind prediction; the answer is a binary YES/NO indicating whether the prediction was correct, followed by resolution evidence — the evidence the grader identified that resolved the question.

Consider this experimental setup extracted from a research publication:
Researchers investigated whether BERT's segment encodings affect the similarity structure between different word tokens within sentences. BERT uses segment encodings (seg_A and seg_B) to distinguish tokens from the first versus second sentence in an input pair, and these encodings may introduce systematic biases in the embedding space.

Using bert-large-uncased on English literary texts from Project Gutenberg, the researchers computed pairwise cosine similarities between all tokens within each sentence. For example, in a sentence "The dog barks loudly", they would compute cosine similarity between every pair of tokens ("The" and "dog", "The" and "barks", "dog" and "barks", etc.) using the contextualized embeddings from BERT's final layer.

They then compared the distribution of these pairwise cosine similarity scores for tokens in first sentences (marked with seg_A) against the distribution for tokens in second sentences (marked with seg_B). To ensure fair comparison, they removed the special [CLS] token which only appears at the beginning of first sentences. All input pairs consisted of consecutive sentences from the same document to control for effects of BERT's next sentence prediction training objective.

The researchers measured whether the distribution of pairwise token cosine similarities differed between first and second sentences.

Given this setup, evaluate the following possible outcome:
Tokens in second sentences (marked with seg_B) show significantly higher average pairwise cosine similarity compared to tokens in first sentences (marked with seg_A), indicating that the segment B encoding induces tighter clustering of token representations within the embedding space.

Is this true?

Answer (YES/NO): NO